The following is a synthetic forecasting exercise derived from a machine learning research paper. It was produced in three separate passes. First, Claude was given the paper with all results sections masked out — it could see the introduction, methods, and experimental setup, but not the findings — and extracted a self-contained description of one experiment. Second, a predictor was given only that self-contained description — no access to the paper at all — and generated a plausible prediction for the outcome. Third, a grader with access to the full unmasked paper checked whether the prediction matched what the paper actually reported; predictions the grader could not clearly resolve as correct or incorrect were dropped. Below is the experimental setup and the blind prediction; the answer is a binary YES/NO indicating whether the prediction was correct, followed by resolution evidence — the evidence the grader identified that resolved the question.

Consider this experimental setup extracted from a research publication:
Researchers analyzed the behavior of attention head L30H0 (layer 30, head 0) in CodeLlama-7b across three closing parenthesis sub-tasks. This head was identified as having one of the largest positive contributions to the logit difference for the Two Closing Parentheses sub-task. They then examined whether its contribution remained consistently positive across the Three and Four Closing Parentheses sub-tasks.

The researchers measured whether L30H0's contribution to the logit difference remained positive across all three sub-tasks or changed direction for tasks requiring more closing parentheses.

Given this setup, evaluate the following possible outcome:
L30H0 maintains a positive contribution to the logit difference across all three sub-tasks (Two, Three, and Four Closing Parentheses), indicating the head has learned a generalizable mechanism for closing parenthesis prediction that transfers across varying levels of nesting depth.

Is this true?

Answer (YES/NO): YES